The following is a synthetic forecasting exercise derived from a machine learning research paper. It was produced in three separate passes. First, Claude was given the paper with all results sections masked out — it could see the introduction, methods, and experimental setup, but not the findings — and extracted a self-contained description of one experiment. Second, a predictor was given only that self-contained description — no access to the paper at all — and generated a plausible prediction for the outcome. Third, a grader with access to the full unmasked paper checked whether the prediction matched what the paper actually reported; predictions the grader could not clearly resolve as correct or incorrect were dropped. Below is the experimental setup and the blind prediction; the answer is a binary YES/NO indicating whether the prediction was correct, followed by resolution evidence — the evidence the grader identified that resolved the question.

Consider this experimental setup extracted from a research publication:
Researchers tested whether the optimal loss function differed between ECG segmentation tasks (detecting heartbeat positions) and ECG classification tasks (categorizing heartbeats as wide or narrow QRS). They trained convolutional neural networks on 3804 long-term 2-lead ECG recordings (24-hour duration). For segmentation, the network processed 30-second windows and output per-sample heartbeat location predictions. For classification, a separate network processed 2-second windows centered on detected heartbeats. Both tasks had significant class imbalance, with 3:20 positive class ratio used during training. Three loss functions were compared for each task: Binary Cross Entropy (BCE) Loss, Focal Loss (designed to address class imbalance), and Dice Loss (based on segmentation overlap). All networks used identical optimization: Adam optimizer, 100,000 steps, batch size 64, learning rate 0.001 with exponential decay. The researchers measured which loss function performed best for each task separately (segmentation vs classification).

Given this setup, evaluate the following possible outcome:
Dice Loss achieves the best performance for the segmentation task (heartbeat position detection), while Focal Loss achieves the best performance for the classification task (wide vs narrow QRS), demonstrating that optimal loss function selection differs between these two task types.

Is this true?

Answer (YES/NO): NO